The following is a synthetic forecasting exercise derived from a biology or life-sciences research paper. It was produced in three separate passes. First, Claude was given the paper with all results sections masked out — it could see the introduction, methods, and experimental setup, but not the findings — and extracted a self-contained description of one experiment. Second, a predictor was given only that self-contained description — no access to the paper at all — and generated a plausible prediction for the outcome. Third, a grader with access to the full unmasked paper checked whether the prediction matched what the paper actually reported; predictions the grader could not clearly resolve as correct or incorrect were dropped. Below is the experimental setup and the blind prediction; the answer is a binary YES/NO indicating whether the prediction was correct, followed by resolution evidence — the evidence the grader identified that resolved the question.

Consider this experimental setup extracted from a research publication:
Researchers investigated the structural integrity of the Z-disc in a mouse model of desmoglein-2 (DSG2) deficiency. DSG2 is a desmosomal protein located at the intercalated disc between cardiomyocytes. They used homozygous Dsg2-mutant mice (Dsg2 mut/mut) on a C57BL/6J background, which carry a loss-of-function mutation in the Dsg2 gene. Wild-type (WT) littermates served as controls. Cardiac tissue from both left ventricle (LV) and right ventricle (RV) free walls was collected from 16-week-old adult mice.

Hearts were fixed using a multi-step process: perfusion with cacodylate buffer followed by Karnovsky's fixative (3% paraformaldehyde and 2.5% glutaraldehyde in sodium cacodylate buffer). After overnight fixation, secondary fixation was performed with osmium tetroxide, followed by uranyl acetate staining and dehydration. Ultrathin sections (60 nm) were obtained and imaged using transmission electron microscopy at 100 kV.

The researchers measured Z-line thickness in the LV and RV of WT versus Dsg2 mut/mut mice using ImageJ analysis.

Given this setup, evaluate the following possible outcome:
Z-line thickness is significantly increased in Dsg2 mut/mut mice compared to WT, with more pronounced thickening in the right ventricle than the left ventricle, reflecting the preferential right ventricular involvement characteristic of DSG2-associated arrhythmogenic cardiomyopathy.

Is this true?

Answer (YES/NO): NO